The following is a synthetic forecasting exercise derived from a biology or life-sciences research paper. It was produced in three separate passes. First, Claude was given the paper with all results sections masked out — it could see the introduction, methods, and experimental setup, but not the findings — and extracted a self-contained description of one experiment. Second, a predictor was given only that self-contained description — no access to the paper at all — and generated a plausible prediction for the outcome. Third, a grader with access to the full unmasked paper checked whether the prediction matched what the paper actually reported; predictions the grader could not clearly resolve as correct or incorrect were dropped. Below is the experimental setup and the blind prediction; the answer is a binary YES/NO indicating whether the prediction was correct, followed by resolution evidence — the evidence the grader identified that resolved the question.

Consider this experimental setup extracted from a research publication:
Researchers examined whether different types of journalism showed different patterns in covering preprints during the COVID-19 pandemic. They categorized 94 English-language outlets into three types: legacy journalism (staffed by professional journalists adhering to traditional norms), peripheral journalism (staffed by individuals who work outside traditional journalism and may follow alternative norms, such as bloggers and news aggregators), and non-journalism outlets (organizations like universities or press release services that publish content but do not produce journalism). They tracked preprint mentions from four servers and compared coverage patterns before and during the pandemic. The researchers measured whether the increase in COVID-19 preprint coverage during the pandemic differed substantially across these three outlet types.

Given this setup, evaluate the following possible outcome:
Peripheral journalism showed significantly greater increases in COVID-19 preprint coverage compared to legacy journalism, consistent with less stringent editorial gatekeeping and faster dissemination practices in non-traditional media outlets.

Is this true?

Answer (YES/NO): NO